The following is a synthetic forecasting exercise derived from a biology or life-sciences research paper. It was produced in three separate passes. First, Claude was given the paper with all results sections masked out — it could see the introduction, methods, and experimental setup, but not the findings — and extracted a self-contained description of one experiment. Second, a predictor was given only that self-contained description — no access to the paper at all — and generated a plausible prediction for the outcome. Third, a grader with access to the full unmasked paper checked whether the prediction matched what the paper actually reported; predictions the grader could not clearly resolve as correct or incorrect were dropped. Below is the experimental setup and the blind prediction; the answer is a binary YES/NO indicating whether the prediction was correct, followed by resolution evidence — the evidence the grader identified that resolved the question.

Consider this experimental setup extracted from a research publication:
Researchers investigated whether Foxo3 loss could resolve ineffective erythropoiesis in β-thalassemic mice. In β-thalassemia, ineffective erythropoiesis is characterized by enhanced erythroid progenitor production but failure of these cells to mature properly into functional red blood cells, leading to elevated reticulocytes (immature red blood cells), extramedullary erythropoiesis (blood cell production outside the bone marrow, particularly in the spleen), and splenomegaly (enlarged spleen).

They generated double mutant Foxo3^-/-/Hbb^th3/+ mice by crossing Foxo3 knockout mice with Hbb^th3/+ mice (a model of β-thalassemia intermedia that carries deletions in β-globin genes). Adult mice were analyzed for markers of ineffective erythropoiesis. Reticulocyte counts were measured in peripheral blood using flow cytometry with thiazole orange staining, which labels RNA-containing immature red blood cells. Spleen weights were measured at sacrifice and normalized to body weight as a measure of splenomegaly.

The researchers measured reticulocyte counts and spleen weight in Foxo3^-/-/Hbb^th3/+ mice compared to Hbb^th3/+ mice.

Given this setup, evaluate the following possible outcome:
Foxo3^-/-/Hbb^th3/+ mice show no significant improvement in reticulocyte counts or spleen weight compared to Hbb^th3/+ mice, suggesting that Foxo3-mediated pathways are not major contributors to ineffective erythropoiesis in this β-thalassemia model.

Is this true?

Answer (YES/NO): YES